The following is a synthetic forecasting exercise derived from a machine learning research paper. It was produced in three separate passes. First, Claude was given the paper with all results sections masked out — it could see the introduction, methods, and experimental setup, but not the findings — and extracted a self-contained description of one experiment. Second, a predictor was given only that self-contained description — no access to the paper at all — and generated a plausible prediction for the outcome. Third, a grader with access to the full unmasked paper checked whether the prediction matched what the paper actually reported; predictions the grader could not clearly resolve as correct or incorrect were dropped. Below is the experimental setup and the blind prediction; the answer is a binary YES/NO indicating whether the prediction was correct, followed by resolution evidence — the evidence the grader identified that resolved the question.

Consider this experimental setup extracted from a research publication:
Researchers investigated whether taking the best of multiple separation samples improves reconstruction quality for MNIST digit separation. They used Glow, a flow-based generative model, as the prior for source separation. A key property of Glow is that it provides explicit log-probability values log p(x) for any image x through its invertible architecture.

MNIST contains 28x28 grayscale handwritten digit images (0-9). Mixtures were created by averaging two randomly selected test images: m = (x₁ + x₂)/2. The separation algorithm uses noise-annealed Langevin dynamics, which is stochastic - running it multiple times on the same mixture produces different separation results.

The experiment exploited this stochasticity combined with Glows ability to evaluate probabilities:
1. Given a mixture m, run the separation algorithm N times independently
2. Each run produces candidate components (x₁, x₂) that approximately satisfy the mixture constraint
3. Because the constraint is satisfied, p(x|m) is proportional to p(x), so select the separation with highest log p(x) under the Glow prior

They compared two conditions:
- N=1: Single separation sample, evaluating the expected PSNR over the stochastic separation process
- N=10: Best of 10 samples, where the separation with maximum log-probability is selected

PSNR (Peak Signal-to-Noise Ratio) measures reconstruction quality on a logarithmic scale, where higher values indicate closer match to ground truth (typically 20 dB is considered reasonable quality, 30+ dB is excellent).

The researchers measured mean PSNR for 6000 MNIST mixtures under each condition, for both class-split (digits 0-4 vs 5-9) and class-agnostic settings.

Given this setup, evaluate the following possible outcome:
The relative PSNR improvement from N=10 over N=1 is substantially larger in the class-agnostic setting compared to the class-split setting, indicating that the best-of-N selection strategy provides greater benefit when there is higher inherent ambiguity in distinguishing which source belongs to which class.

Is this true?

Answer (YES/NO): NO